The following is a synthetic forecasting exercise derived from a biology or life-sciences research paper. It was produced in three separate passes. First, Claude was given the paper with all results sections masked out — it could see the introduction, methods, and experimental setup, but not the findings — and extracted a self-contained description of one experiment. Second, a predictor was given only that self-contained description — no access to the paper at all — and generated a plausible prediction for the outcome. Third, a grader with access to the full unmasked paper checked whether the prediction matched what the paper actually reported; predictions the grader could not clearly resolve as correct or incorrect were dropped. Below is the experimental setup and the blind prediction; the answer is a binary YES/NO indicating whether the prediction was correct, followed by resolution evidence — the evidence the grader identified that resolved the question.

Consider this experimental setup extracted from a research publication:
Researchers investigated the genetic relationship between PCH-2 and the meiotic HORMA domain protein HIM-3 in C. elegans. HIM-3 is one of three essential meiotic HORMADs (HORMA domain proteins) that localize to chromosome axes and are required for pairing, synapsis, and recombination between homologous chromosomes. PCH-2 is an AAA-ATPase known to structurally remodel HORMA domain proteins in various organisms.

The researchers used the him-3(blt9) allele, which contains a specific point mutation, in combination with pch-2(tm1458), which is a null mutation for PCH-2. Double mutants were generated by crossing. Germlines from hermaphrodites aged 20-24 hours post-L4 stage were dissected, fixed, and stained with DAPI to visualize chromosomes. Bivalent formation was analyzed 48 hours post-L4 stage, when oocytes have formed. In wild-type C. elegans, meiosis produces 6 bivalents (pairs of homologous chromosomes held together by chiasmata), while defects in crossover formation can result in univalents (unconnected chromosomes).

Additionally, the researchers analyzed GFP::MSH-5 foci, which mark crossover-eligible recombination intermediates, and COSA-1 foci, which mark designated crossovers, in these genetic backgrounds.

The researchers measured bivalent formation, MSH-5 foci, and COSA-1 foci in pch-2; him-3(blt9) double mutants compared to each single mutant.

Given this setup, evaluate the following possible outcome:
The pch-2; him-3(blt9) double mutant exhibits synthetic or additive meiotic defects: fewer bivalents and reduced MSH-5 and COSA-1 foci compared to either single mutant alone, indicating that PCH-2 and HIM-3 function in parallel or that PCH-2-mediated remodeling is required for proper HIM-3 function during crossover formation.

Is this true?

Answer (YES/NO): NO